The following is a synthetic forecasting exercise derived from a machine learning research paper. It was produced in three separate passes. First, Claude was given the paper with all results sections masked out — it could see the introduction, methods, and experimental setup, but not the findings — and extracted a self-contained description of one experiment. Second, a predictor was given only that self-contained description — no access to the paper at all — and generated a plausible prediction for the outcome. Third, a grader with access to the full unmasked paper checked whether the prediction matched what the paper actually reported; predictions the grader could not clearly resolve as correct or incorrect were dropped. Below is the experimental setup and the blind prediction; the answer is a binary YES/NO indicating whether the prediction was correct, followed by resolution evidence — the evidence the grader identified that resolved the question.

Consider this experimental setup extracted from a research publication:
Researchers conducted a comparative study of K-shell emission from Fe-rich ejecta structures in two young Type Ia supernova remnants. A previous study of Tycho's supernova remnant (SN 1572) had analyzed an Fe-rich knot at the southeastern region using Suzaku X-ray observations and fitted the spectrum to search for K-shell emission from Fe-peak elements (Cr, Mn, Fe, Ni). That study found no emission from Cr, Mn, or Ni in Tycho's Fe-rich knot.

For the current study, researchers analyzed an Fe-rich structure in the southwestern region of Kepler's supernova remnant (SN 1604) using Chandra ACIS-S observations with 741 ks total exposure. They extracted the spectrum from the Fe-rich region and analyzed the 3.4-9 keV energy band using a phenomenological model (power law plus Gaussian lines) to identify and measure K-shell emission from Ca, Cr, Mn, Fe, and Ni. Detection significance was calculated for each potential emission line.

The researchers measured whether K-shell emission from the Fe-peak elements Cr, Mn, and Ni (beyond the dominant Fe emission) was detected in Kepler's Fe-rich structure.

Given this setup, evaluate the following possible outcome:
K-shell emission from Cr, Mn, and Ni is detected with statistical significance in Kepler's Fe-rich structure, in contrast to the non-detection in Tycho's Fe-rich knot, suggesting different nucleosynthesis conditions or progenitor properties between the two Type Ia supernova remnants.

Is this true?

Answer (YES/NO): YES